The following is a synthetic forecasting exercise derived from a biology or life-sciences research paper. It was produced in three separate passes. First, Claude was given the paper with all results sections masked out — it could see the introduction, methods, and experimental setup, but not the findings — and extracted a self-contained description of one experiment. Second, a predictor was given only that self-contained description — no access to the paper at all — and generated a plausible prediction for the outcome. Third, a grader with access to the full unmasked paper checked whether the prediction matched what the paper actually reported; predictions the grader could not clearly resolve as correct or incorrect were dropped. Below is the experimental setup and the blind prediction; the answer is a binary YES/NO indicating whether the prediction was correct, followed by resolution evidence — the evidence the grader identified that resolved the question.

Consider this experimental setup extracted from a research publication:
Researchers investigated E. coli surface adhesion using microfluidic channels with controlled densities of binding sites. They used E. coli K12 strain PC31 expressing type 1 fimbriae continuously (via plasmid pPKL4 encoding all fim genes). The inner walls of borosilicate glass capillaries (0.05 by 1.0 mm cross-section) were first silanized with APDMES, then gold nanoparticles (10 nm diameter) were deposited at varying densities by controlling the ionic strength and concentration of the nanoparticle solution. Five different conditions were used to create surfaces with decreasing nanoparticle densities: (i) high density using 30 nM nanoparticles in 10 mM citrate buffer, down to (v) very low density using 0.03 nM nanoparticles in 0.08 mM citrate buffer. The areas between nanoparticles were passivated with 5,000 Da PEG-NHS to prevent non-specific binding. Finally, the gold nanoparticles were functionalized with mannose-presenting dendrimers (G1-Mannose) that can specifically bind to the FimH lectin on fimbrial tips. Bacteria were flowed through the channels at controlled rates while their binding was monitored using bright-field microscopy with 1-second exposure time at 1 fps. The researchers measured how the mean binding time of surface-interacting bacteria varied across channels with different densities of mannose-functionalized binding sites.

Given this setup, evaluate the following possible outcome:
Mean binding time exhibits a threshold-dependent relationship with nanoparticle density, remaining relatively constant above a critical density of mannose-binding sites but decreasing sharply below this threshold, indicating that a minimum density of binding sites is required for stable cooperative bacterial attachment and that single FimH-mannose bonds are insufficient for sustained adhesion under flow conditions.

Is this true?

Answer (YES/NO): NO